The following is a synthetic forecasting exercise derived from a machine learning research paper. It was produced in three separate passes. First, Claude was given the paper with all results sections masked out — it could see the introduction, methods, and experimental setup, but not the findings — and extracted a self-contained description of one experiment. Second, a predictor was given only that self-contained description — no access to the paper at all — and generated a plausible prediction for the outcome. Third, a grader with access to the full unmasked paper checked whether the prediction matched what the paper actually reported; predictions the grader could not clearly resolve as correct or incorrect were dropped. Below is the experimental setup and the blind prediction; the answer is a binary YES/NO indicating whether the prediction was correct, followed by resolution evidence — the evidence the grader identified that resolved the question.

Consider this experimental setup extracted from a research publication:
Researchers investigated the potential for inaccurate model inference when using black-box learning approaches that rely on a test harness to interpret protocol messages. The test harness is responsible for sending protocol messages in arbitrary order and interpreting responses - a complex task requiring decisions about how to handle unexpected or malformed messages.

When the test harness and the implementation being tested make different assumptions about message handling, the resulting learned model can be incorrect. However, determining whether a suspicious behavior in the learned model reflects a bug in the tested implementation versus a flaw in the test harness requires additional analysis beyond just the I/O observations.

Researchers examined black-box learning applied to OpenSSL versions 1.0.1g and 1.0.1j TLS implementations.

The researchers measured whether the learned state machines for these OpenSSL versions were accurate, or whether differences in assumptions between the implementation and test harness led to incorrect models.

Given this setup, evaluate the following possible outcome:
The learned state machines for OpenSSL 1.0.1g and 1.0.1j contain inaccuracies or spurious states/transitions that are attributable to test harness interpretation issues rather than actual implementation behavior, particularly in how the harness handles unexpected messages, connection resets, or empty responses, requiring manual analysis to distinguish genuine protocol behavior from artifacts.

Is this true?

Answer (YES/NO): YES